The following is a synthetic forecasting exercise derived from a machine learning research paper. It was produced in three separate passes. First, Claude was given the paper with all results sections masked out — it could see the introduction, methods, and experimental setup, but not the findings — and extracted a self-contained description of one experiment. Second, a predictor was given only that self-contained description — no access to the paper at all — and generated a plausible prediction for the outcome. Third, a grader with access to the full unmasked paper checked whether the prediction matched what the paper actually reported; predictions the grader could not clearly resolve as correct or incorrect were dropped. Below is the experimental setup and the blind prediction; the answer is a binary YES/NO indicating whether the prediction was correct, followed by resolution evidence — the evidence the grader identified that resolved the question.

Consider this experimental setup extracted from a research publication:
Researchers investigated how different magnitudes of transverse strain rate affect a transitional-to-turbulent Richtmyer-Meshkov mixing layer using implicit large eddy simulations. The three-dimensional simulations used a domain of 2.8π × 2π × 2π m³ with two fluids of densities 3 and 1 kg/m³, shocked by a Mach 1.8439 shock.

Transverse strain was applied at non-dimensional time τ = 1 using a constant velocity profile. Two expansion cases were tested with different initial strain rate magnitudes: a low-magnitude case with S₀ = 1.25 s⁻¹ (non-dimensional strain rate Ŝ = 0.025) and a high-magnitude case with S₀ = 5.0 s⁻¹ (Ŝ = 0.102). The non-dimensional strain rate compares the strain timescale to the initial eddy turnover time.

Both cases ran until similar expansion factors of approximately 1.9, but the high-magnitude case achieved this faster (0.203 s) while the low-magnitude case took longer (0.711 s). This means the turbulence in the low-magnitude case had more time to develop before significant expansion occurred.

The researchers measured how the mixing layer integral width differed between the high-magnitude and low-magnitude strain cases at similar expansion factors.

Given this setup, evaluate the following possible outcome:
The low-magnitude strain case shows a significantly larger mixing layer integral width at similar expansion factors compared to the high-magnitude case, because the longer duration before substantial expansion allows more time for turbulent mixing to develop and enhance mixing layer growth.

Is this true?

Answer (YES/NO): YES